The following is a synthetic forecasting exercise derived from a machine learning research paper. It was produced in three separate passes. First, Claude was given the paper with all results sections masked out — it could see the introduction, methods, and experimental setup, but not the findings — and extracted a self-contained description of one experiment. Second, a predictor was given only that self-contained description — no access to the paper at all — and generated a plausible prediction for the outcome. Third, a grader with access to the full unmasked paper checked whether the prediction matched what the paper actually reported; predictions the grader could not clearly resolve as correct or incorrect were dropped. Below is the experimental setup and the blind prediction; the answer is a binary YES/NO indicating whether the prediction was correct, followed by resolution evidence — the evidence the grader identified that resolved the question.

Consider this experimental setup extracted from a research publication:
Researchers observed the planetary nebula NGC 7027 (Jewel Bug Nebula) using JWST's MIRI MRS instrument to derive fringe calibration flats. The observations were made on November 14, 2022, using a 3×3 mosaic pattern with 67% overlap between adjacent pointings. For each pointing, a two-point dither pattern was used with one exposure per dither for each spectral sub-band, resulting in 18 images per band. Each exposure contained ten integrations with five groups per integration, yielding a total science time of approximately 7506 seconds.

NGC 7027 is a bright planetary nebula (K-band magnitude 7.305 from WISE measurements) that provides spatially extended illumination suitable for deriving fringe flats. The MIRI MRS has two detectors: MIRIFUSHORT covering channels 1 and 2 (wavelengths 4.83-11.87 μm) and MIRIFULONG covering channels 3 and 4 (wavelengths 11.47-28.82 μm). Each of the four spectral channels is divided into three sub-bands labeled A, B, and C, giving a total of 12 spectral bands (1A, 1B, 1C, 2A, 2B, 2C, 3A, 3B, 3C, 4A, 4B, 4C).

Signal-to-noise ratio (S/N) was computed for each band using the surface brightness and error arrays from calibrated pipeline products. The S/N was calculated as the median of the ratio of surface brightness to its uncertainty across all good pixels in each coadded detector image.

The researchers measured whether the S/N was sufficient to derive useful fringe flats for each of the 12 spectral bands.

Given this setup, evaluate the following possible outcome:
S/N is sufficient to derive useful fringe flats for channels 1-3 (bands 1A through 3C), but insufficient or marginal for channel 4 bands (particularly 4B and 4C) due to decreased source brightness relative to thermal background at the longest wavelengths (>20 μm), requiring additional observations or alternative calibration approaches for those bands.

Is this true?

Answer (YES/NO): NO